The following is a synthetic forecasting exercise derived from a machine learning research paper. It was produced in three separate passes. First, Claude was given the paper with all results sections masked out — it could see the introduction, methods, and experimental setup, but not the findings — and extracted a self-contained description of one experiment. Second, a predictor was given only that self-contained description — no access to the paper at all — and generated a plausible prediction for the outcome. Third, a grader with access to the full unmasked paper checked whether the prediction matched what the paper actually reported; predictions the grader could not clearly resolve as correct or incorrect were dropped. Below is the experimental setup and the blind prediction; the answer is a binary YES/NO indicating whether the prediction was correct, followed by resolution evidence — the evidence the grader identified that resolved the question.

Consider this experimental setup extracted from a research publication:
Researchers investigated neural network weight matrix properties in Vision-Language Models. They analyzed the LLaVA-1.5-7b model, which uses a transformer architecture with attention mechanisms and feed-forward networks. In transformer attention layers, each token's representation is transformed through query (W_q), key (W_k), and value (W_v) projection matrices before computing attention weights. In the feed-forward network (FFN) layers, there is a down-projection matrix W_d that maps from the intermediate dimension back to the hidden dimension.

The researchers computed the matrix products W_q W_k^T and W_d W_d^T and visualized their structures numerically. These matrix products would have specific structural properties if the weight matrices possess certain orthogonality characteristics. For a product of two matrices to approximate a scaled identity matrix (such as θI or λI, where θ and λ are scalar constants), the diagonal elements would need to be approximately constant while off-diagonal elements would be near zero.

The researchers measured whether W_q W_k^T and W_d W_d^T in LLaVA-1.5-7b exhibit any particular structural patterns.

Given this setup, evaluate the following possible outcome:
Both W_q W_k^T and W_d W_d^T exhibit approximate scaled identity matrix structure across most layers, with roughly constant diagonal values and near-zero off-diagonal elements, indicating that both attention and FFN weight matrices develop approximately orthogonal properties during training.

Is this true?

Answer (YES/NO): YES